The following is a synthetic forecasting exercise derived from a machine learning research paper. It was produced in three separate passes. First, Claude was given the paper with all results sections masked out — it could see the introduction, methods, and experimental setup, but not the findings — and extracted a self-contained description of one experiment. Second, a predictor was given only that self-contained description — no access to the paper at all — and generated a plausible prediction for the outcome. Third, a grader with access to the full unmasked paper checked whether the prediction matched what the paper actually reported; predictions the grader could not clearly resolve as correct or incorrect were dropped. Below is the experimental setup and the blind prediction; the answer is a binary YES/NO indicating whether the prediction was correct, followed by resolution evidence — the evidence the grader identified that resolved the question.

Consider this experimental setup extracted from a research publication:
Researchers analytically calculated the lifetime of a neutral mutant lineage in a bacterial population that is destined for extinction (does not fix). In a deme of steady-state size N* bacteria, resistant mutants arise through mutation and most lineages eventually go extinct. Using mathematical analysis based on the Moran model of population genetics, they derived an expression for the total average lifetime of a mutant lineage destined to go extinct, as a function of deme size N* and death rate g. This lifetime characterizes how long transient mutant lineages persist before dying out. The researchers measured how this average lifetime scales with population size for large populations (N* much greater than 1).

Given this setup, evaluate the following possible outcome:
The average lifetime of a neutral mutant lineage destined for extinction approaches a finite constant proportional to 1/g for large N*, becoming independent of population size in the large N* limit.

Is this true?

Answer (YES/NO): NO